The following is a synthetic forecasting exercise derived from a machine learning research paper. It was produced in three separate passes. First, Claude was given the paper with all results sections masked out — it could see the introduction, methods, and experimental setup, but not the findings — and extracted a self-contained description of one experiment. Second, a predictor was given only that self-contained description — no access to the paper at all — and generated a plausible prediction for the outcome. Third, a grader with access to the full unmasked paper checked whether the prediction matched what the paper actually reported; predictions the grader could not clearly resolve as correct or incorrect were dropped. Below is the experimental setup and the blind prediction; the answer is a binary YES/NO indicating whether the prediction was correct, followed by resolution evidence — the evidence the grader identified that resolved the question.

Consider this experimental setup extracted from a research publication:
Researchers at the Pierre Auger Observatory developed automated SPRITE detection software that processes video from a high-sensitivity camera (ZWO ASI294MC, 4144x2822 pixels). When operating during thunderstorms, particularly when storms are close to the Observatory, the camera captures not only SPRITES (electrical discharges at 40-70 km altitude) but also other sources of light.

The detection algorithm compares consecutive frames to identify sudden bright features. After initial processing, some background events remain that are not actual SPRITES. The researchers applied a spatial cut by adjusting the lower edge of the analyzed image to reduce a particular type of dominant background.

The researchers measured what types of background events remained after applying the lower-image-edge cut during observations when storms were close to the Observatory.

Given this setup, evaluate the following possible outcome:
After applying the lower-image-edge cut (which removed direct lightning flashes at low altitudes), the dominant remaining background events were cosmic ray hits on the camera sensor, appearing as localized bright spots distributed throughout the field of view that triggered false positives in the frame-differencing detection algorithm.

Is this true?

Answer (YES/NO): NO